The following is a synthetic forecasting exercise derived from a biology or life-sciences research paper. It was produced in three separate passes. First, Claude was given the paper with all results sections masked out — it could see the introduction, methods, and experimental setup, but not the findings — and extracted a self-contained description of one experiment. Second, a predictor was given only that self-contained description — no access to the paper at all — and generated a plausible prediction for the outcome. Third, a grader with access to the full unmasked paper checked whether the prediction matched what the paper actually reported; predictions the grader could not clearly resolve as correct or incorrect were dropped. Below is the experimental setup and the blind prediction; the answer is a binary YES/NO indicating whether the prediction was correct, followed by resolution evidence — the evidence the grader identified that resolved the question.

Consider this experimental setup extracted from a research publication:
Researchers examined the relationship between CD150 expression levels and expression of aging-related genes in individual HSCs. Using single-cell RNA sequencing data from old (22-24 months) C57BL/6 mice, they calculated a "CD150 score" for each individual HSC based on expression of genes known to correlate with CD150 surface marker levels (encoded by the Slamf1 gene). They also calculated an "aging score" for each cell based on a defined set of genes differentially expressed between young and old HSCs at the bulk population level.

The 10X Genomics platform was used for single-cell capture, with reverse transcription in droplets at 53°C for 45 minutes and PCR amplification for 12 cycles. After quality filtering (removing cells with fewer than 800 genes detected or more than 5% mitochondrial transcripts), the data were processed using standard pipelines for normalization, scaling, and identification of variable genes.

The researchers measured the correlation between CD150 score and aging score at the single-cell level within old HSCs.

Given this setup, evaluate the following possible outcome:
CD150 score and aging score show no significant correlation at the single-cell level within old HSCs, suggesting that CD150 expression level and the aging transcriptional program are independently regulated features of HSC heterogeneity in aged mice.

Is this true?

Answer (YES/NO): NO